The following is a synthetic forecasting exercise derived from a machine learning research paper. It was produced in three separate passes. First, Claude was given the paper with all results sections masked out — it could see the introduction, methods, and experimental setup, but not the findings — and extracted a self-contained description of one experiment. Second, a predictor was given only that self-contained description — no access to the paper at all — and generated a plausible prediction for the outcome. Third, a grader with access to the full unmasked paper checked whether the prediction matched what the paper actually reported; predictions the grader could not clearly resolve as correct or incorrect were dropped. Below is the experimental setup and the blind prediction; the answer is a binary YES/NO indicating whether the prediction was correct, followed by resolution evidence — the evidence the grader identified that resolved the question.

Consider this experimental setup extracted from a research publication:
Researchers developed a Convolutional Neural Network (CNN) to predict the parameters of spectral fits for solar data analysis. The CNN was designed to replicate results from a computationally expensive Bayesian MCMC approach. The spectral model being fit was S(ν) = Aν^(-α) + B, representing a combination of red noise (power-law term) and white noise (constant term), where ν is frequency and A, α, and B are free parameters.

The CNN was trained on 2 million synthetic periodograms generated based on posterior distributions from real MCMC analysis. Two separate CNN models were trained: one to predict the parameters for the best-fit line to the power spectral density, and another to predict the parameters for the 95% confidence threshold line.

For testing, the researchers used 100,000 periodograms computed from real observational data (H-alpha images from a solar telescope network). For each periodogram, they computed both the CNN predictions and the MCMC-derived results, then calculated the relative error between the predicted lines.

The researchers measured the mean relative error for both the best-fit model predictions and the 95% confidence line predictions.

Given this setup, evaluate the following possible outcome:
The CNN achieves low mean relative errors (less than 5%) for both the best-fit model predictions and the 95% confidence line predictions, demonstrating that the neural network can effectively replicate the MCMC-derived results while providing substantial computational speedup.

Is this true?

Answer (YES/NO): NO